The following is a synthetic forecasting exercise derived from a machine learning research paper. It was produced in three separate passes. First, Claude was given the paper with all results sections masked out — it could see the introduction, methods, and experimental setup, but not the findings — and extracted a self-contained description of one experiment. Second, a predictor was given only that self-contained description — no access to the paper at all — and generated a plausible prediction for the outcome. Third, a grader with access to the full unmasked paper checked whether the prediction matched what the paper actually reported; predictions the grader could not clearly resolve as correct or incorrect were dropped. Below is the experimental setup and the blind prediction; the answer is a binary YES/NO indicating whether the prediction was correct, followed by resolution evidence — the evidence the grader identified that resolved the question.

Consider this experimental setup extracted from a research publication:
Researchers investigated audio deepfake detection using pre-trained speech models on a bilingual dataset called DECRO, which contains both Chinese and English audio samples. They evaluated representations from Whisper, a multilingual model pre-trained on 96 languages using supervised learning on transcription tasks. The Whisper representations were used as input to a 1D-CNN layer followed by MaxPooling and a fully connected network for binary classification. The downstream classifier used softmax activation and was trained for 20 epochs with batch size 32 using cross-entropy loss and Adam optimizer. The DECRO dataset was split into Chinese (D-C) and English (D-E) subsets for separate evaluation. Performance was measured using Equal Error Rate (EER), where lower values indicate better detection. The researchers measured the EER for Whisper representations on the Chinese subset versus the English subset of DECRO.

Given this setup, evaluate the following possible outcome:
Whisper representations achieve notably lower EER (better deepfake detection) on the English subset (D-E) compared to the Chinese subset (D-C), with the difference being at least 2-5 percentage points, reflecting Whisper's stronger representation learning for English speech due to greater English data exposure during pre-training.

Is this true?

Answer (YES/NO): NO